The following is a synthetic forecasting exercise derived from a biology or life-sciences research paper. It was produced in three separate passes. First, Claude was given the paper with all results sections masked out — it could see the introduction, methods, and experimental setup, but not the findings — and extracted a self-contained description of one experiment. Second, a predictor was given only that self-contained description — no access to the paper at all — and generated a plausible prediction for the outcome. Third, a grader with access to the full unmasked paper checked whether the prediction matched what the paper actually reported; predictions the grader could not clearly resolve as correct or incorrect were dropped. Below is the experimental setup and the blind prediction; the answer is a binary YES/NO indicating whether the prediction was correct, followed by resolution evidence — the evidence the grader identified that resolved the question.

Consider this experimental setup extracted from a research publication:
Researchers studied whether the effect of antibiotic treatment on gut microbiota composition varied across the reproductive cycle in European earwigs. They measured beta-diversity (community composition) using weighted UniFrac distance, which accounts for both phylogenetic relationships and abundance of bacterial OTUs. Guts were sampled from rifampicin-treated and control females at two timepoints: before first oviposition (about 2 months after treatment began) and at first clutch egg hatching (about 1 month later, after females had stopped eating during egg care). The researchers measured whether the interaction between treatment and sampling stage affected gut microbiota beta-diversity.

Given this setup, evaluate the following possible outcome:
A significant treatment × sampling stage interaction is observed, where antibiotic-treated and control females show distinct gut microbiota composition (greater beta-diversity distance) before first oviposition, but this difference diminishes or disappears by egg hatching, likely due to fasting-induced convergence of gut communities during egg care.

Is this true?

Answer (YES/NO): YES